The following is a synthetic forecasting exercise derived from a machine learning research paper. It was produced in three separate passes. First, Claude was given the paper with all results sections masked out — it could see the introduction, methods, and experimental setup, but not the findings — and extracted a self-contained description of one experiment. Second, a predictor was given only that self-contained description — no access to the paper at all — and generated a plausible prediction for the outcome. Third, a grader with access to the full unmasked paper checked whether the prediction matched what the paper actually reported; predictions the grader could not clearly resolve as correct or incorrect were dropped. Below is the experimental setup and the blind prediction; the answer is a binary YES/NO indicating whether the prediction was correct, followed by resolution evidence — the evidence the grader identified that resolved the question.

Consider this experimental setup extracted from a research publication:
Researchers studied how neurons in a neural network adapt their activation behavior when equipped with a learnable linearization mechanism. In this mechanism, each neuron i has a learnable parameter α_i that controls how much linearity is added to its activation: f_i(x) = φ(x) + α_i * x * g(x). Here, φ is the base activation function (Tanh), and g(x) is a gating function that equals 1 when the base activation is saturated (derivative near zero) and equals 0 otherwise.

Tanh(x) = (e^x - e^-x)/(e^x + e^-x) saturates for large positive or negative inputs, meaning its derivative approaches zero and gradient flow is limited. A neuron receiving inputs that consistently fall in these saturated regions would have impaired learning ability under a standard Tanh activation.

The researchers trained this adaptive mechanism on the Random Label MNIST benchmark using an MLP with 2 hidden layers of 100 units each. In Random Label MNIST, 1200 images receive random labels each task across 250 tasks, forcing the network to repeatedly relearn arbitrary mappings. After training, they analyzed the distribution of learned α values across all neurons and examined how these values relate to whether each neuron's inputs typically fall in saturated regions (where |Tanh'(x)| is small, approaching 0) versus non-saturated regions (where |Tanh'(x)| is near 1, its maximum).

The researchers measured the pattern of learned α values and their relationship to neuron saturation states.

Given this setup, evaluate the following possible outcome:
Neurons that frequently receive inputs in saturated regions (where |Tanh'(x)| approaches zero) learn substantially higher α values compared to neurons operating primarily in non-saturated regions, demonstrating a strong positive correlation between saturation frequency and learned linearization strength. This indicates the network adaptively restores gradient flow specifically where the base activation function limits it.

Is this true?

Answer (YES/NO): NO